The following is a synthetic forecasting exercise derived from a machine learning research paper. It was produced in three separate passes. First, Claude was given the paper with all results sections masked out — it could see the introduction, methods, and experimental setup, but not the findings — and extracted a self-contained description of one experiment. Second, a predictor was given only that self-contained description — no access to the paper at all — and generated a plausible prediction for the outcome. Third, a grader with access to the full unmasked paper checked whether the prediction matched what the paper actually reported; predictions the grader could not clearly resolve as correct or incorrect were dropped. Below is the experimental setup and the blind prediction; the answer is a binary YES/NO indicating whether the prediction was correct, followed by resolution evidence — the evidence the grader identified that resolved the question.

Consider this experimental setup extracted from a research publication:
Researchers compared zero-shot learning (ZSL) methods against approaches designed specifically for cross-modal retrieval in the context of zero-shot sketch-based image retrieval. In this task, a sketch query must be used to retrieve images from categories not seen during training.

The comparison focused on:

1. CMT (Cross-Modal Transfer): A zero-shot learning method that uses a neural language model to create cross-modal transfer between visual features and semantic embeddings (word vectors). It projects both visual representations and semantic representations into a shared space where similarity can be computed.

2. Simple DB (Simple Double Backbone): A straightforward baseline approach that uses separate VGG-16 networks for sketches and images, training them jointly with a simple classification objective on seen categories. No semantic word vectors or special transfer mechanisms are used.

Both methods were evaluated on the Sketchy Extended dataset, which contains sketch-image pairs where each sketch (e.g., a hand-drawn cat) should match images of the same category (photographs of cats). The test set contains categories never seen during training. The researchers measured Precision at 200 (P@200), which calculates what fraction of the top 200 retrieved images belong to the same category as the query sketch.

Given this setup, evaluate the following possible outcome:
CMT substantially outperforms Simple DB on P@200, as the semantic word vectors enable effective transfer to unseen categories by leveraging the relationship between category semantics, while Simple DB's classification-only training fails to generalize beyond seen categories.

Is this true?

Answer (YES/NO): NO